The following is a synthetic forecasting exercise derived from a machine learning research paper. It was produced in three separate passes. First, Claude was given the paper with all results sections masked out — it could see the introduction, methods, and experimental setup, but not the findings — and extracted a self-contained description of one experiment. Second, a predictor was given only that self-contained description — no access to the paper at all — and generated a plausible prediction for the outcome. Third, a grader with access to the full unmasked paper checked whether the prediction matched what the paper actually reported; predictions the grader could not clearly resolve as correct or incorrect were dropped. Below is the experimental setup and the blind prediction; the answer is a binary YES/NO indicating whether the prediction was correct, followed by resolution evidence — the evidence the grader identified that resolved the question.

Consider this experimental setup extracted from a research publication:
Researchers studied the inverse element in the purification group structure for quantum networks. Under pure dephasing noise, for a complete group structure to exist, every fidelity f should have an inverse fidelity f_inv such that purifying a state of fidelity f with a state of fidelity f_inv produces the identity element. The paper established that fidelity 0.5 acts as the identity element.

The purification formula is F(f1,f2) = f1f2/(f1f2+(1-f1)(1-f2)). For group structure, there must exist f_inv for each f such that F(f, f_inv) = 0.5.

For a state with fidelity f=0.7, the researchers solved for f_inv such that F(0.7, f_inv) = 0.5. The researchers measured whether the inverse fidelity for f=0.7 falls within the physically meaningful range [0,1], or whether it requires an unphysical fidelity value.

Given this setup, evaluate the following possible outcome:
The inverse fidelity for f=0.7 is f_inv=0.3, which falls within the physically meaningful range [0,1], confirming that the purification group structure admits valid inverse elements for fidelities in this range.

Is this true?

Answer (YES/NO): YES